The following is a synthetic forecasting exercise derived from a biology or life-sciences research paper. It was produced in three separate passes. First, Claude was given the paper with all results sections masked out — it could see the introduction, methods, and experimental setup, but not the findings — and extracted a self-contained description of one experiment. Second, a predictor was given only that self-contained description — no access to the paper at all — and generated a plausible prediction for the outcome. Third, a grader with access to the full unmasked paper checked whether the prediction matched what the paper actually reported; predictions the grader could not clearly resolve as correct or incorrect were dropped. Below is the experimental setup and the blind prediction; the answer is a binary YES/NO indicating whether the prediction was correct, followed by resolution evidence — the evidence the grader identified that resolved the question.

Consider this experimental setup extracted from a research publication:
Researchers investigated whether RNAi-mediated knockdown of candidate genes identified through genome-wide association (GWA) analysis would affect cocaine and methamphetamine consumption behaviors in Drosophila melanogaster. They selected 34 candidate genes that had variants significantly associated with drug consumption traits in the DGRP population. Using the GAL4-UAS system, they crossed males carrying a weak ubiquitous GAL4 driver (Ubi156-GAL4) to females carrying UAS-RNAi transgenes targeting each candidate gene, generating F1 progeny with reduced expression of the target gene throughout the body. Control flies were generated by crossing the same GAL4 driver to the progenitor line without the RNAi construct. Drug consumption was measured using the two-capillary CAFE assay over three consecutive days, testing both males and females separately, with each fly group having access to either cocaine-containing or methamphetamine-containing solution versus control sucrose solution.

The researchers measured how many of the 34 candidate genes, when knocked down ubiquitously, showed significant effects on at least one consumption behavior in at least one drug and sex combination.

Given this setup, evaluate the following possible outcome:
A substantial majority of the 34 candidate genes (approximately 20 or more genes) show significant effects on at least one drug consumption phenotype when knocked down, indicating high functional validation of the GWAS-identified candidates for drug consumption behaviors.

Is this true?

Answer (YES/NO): YES